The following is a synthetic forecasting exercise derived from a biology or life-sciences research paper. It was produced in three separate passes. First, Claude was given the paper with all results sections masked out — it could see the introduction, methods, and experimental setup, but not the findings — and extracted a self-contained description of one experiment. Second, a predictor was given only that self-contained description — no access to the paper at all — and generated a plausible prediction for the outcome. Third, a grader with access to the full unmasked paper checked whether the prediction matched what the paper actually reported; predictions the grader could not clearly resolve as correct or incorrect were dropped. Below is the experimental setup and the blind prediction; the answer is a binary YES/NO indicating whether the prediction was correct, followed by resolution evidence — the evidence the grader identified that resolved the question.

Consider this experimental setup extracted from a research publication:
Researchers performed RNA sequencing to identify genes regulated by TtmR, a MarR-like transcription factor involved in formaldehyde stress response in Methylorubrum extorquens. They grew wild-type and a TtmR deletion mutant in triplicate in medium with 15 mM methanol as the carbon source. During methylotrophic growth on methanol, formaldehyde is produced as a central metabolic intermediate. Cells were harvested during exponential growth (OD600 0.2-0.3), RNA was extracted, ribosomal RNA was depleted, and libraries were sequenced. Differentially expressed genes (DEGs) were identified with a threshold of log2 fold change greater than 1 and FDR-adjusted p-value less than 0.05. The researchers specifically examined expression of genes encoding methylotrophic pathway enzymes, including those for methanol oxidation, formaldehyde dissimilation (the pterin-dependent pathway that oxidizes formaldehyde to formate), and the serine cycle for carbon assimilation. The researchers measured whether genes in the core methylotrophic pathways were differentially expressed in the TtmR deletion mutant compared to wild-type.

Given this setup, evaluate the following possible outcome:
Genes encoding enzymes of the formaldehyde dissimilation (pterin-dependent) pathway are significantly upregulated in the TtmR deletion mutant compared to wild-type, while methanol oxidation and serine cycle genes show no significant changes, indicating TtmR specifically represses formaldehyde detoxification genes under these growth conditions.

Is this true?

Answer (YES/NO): NO